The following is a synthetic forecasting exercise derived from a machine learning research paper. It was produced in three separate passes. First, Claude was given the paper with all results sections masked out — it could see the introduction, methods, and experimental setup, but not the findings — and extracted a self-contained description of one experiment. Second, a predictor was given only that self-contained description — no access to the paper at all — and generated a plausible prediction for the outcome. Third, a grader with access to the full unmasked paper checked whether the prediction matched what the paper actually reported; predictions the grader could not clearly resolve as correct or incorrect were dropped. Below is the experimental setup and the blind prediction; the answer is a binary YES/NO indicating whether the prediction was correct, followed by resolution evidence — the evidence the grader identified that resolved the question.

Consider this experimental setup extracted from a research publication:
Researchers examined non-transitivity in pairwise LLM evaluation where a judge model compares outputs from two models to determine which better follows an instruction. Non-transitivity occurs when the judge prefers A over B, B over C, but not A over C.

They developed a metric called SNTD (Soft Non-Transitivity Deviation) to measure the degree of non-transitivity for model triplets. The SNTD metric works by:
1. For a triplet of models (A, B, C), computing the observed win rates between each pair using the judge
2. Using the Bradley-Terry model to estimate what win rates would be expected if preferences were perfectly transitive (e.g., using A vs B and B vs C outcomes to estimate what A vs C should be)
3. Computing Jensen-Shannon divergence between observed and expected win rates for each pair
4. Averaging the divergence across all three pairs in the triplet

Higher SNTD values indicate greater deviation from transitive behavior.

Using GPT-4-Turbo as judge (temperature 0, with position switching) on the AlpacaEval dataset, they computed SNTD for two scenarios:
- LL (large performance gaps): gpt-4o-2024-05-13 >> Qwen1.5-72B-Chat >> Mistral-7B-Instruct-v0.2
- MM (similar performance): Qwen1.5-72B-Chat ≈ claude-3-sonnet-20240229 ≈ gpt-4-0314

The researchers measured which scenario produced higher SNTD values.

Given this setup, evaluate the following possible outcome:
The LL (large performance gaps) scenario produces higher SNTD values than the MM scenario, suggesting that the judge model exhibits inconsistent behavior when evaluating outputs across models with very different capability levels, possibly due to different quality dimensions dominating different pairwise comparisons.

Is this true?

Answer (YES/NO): NO